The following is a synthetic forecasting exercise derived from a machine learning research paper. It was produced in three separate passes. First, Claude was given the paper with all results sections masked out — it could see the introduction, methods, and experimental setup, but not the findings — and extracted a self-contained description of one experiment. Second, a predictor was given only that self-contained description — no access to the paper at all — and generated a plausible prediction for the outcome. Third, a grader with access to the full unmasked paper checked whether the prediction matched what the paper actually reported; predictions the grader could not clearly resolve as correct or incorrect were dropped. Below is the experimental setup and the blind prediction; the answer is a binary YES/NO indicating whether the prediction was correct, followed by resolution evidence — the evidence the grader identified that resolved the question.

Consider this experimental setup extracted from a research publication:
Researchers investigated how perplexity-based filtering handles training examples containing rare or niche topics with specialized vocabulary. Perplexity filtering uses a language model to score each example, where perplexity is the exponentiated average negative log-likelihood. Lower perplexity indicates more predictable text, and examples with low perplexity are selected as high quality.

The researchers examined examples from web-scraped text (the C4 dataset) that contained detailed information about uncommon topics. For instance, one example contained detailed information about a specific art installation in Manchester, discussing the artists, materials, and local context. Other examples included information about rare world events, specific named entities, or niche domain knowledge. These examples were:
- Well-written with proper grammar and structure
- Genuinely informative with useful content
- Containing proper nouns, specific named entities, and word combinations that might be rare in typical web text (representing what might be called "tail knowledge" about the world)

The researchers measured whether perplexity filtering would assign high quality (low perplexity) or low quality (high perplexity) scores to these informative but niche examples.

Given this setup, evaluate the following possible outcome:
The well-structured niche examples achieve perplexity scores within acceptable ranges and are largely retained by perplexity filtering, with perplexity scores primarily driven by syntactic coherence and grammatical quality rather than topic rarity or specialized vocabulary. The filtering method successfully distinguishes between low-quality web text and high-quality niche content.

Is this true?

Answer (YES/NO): NO